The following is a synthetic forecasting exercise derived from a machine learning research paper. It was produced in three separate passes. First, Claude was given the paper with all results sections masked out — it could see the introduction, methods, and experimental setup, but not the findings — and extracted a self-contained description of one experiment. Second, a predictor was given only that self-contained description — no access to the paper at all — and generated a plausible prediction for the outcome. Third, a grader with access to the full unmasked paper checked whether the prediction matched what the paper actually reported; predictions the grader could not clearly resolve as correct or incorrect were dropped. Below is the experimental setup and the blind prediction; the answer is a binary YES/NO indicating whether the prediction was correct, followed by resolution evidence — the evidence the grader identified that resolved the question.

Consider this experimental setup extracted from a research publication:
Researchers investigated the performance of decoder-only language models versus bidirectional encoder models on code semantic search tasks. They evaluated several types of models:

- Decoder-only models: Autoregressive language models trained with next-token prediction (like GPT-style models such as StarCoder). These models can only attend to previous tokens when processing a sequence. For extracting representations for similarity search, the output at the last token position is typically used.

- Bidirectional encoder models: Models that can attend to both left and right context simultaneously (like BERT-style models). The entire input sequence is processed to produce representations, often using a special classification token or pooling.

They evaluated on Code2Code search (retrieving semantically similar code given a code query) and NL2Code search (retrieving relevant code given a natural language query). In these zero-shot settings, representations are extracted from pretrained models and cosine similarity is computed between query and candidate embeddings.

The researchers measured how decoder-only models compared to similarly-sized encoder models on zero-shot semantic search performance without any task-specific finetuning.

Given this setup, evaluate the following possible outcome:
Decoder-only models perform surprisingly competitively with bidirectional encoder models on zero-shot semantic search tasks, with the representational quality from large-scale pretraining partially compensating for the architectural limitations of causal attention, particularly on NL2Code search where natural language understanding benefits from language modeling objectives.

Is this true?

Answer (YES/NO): NO